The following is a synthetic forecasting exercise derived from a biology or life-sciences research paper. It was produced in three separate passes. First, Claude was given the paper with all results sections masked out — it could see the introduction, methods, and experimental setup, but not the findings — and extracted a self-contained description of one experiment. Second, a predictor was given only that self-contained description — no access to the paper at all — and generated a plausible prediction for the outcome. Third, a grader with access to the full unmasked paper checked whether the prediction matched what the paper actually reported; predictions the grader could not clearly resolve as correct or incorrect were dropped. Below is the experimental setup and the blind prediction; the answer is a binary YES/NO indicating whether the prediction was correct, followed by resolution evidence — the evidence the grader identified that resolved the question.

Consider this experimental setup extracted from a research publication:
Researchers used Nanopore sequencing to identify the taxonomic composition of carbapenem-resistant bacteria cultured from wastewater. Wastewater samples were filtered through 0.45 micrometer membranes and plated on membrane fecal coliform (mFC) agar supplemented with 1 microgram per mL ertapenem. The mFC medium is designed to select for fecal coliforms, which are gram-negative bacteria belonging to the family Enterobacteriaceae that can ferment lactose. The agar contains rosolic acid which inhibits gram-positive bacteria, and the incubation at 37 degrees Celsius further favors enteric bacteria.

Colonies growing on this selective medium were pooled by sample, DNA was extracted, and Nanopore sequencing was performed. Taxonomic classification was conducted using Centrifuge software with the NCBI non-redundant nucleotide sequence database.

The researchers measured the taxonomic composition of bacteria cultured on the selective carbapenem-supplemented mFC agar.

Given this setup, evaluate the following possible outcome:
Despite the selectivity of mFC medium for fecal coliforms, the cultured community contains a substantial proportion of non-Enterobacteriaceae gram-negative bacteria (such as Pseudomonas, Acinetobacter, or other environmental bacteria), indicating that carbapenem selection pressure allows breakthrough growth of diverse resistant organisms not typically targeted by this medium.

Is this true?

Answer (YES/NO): YES